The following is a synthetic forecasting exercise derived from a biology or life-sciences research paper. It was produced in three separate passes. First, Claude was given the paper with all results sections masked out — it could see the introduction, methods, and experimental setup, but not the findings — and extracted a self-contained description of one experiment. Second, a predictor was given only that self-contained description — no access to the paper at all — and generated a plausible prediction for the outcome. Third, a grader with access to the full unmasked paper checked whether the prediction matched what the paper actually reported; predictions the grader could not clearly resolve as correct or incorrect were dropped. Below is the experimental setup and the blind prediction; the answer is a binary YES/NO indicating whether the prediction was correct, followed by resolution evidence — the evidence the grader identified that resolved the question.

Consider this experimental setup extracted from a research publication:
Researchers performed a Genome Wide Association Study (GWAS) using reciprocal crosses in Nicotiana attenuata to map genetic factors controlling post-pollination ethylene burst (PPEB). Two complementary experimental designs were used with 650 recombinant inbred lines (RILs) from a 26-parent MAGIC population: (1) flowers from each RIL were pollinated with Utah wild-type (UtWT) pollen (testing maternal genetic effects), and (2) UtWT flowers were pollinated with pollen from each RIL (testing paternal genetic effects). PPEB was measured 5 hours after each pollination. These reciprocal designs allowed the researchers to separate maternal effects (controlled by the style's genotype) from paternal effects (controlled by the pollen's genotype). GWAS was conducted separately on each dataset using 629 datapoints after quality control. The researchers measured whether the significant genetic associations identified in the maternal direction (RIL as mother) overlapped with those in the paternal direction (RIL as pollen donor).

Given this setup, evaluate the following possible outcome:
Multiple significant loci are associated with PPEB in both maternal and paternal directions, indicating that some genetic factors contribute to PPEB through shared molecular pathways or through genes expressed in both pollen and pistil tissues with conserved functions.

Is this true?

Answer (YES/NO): NO